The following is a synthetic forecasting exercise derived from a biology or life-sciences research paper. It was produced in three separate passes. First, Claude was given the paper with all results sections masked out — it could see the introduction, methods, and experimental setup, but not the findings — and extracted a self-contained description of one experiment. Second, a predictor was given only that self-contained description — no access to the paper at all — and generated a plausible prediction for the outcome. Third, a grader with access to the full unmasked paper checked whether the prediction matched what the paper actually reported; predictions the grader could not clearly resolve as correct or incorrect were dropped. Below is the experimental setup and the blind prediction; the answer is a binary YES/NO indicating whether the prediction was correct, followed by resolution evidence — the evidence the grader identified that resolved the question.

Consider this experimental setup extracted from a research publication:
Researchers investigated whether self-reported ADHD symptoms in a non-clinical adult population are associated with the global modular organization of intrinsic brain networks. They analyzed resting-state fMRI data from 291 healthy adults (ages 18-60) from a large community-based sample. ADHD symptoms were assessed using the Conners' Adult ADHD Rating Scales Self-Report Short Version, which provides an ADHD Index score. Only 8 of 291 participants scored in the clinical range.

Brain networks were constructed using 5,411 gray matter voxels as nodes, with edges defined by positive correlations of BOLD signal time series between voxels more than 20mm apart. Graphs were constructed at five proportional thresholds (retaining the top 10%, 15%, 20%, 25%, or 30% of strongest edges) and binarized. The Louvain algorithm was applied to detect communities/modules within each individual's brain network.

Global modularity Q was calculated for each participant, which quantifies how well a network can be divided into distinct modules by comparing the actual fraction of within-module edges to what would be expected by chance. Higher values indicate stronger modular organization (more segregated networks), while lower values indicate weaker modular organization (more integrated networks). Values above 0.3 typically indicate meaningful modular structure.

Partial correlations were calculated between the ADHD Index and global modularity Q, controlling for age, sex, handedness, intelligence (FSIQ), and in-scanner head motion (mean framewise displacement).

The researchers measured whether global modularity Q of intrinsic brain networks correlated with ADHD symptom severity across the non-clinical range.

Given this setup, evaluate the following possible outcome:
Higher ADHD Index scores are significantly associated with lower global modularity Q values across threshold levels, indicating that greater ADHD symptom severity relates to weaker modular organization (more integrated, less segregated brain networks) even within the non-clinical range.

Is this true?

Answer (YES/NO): NO